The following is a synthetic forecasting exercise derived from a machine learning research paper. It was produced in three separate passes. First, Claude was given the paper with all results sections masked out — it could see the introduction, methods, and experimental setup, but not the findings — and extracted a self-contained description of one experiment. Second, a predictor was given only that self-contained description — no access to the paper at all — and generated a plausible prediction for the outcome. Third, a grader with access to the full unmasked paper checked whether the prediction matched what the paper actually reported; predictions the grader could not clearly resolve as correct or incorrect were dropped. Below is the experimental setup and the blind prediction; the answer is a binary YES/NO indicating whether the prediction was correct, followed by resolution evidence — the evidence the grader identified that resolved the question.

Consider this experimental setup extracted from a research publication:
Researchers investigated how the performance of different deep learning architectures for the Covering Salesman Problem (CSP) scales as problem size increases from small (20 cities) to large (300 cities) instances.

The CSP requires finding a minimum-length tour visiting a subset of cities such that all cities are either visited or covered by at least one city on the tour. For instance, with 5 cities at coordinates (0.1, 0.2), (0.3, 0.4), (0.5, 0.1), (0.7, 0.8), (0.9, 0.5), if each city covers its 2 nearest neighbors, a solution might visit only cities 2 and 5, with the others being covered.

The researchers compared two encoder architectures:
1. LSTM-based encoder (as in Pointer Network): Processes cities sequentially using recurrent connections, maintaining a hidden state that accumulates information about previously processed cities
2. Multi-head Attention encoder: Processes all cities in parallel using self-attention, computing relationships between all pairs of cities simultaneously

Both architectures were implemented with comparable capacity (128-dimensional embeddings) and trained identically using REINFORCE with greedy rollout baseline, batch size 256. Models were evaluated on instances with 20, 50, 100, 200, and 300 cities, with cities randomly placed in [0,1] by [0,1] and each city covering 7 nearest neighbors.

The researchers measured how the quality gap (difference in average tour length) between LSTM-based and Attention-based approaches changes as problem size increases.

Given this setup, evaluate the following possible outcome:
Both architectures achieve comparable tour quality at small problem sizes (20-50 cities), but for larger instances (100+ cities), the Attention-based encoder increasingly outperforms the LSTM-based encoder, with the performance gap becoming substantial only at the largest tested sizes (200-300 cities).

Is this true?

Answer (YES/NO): NO